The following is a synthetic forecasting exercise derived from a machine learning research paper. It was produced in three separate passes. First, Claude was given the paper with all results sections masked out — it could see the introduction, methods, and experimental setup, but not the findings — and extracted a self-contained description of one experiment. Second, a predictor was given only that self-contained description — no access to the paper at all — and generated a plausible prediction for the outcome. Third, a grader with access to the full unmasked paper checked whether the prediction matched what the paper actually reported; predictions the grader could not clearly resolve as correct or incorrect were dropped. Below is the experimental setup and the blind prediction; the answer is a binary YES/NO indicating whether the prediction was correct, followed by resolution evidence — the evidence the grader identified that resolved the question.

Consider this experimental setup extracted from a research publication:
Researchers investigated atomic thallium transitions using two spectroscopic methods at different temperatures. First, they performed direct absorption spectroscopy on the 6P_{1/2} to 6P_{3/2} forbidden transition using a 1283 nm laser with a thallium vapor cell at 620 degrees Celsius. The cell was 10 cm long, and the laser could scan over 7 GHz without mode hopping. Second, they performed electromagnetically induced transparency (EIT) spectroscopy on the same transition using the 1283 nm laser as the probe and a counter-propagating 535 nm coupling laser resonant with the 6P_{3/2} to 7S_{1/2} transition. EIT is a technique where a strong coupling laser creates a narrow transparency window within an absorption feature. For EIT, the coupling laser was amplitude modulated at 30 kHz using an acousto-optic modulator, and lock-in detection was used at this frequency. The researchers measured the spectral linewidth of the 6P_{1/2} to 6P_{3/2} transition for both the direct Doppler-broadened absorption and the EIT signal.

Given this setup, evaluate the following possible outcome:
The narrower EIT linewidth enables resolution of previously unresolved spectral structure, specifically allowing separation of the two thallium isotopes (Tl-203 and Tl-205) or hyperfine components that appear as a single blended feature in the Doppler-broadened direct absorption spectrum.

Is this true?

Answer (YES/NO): YES